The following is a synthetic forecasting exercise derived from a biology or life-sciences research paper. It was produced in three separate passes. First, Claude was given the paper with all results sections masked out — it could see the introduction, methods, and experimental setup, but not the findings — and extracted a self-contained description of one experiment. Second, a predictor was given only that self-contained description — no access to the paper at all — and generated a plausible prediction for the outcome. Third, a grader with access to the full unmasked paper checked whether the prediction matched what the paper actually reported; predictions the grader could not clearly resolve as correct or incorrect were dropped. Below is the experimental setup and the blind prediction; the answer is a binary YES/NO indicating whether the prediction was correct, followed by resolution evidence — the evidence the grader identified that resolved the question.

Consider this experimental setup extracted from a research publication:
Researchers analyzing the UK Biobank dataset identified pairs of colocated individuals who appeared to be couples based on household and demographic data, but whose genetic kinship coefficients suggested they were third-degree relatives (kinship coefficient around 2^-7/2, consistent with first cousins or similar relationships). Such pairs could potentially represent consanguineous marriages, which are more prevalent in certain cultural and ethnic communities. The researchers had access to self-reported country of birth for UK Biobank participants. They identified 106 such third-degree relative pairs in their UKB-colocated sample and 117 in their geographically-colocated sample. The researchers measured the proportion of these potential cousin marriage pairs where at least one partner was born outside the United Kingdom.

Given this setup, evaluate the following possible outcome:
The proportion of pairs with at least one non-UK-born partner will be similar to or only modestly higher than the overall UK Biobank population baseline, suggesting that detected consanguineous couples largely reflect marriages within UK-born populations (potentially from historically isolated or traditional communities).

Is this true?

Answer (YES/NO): NO